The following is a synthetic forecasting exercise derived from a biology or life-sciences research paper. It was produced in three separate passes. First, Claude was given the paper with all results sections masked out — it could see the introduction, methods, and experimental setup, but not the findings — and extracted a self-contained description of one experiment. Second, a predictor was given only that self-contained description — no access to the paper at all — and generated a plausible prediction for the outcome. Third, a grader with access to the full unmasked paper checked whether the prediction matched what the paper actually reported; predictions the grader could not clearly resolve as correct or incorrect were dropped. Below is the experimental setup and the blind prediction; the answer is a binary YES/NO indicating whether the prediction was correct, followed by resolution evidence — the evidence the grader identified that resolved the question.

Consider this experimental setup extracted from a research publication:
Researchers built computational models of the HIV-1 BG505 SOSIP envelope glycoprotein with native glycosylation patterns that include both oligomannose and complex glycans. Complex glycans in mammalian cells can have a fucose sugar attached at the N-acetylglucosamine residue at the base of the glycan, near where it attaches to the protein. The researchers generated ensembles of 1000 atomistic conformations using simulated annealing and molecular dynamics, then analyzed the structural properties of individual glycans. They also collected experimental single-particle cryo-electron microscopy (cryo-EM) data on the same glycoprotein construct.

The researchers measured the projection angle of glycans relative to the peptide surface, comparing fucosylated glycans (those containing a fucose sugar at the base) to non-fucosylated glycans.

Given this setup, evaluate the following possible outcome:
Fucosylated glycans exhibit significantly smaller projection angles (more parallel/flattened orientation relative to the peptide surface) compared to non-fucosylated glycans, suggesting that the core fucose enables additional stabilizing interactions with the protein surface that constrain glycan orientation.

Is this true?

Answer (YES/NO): NO